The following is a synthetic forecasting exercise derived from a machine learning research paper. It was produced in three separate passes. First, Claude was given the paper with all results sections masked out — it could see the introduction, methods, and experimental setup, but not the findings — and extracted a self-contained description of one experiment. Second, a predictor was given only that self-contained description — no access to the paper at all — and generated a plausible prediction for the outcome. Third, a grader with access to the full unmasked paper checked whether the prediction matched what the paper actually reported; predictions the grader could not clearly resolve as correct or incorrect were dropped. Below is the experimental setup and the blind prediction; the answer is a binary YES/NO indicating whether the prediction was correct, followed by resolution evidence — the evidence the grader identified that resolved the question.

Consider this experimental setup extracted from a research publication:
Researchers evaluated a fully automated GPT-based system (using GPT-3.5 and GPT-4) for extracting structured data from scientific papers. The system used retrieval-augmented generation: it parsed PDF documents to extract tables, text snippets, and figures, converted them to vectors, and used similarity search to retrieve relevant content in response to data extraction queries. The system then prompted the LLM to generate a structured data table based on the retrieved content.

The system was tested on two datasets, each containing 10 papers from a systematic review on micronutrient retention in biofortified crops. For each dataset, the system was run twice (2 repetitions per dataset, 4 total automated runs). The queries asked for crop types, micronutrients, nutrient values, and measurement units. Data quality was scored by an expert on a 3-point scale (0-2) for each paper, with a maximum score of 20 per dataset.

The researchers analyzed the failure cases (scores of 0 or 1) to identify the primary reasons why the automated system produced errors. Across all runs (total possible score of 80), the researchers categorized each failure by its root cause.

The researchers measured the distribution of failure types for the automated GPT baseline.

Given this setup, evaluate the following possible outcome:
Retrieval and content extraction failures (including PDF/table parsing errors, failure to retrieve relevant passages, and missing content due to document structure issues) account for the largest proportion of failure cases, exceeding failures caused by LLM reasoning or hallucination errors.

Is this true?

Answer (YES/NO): NO